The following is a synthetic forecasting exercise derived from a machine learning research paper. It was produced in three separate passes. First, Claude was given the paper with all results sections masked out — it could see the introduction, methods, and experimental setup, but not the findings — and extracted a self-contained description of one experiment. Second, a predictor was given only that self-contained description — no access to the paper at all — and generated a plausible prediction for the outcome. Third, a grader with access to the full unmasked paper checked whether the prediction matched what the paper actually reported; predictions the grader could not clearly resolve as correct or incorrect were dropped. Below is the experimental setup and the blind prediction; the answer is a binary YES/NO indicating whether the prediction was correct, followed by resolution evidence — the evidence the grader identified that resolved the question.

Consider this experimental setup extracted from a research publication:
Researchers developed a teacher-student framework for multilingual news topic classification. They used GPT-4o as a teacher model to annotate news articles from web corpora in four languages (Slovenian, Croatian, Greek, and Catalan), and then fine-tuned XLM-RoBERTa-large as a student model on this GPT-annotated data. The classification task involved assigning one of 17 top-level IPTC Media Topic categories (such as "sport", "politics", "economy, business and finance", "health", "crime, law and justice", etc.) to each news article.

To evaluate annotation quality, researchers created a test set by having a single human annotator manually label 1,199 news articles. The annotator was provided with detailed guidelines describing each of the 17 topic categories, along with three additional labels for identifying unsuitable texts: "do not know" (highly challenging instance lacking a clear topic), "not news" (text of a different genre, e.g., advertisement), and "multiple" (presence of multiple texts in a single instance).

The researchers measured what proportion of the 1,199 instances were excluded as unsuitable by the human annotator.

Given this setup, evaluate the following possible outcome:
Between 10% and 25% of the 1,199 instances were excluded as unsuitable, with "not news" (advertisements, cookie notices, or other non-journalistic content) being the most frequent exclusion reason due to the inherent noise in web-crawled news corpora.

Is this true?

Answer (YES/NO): NO